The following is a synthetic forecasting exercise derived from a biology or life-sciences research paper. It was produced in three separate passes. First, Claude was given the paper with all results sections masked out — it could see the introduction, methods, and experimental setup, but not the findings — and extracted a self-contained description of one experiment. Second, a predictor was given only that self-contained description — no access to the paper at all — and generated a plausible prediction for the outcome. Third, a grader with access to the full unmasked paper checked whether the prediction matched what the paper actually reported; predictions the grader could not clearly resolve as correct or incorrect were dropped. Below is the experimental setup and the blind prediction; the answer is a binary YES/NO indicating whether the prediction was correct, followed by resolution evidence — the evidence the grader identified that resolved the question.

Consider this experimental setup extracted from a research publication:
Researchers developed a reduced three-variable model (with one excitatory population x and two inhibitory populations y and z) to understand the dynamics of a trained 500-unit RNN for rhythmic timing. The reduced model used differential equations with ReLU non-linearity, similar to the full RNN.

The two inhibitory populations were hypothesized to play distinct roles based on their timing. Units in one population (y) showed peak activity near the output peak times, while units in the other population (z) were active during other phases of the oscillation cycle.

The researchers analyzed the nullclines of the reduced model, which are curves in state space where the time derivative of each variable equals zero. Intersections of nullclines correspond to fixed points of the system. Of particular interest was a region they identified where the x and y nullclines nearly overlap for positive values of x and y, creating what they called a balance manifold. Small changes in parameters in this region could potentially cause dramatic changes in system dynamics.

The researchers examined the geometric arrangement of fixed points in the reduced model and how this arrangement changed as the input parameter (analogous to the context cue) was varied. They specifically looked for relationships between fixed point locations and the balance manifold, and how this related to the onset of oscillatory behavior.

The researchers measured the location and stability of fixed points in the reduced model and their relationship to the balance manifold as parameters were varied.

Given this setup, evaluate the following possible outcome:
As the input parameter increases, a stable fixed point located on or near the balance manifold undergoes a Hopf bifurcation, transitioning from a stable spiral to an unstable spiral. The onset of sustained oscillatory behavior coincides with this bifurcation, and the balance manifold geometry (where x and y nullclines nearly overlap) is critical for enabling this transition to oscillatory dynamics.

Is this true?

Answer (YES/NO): NO